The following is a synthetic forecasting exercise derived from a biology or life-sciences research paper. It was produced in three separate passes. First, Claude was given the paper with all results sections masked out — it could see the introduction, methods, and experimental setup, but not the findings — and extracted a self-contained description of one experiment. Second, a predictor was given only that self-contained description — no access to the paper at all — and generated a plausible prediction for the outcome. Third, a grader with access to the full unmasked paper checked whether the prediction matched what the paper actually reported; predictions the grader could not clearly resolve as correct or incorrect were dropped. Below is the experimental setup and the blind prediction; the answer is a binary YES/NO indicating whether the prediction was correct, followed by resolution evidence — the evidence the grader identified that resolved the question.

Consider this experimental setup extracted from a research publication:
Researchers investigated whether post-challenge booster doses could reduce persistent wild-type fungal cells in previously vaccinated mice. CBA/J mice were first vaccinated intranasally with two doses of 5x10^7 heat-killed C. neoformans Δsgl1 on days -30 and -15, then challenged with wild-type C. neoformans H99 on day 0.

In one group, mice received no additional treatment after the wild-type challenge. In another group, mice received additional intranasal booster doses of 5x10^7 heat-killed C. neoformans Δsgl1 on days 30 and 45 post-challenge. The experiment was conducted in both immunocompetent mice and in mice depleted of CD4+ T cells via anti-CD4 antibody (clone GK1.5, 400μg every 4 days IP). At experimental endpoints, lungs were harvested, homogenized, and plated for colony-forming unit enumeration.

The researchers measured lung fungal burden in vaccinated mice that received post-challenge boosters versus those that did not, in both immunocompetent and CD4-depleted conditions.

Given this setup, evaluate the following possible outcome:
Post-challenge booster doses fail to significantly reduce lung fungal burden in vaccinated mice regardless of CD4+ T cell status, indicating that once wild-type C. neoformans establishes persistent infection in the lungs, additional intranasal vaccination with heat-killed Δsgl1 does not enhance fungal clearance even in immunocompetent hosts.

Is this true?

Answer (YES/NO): NO